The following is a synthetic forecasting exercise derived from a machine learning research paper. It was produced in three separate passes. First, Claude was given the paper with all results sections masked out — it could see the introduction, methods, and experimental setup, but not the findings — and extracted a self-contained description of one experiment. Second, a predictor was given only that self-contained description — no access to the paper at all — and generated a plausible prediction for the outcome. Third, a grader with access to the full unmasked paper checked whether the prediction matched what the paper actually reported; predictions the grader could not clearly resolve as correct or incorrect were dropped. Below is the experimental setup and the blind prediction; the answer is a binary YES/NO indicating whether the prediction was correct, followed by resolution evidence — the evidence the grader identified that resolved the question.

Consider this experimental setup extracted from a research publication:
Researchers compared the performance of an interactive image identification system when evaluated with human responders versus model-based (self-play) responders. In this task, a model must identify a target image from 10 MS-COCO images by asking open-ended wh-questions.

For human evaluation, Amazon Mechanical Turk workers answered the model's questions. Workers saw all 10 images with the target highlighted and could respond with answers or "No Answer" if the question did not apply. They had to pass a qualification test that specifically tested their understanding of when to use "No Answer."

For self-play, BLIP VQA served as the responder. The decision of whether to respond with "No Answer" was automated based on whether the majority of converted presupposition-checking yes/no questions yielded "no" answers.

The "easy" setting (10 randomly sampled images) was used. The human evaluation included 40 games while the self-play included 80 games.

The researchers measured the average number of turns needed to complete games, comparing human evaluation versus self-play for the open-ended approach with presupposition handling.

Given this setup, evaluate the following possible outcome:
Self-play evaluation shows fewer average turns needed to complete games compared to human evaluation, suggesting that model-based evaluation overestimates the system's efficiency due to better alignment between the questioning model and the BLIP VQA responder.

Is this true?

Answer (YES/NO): YES